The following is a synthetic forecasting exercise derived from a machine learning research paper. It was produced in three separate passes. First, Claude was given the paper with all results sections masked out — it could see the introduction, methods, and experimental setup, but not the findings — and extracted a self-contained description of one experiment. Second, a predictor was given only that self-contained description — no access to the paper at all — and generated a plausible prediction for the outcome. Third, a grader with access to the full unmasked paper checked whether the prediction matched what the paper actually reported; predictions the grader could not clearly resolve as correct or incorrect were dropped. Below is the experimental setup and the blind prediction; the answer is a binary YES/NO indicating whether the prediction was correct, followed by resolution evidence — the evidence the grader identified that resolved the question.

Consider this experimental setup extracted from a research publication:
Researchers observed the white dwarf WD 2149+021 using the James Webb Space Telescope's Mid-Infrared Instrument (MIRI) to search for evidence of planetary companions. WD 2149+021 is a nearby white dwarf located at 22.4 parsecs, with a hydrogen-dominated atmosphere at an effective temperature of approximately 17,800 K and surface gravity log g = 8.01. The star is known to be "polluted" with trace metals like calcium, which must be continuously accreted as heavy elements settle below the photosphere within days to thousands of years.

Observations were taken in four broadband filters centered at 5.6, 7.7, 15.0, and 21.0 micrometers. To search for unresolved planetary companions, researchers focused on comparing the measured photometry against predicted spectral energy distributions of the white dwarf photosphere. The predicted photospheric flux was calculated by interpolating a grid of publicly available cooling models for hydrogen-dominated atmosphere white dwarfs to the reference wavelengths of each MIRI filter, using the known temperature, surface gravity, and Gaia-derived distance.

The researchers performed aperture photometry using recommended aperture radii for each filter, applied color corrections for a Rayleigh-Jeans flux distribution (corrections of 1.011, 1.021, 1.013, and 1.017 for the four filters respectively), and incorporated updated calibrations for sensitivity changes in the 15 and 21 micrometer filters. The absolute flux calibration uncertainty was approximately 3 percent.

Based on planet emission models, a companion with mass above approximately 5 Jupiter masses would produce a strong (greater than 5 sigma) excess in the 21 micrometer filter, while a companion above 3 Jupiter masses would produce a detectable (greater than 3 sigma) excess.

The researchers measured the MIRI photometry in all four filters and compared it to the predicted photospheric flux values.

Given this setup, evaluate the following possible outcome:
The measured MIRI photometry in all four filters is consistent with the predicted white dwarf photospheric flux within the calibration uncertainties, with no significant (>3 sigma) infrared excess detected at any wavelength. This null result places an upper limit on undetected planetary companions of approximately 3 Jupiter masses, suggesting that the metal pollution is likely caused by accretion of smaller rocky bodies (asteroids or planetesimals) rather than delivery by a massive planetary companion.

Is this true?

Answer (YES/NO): NO